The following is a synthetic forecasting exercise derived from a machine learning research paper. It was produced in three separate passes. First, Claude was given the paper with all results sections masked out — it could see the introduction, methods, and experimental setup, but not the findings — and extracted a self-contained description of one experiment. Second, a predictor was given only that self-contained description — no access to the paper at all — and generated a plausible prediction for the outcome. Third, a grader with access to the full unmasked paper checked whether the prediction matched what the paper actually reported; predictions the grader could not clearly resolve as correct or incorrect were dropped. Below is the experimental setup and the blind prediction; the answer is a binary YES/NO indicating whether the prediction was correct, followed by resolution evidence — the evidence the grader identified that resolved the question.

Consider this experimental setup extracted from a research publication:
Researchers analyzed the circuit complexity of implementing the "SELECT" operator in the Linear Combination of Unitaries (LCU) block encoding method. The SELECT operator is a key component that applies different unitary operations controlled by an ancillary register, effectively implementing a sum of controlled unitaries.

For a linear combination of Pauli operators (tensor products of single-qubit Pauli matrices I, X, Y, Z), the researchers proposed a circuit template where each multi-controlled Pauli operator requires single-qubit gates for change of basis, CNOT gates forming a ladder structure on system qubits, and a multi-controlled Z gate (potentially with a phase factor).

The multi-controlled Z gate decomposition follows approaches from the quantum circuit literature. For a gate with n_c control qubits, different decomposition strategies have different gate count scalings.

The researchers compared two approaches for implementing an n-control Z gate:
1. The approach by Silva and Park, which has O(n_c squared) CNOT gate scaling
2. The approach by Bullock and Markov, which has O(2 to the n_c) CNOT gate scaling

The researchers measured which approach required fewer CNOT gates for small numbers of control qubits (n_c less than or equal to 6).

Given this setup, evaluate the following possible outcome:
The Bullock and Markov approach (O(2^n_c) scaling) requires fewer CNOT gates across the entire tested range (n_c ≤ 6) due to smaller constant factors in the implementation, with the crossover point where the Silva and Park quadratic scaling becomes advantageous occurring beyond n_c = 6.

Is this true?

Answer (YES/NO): YES